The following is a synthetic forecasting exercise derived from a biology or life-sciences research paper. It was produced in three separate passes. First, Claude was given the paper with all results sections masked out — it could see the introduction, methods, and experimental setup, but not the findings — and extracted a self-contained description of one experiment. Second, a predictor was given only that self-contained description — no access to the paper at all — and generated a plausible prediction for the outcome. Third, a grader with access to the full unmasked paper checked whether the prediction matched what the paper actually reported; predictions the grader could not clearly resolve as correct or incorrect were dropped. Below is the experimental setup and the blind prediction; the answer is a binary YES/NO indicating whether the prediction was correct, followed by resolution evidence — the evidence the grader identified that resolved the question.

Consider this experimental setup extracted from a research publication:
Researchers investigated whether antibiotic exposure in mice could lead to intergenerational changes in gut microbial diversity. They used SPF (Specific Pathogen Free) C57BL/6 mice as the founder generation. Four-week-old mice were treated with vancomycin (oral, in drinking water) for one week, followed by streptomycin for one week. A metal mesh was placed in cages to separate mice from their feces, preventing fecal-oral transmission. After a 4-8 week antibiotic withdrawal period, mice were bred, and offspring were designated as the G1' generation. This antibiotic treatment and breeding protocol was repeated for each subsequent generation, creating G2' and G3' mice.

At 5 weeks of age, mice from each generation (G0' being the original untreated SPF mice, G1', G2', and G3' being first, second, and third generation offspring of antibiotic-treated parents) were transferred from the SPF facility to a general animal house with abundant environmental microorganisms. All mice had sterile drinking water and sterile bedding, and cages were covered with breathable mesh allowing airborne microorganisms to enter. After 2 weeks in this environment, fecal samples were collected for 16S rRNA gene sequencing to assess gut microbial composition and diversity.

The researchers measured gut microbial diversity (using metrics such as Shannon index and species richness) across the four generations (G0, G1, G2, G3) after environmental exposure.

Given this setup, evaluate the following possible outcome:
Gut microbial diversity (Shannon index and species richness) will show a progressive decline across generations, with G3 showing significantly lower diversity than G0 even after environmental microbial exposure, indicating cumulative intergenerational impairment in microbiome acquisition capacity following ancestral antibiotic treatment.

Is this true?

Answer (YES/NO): YES